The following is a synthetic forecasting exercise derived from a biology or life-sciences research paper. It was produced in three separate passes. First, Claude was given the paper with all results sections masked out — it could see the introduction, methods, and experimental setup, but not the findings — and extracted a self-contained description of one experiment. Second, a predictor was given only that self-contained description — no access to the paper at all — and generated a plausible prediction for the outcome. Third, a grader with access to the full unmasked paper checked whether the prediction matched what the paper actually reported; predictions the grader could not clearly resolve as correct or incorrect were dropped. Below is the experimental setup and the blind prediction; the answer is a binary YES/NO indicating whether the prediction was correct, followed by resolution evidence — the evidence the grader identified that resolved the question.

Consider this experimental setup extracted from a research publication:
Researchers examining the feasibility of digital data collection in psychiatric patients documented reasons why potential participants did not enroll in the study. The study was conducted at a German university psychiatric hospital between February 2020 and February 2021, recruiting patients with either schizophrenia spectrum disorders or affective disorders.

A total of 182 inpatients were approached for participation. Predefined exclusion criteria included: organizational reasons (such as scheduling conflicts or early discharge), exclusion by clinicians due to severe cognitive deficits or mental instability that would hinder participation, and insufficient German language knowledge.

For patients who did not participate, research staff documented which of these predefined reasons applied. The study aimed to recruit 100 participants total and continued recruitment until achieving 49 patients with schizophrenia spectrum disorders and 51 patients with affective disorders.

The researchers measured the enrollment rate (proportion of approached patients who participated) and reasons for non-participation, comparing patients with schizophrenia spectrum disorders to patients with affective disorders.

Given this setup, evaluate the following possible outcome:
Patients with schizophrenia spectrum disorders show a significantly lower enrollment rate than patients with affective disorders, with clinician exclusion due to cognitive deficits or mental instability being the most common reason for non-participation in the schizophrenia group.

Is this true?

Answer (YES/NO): NO